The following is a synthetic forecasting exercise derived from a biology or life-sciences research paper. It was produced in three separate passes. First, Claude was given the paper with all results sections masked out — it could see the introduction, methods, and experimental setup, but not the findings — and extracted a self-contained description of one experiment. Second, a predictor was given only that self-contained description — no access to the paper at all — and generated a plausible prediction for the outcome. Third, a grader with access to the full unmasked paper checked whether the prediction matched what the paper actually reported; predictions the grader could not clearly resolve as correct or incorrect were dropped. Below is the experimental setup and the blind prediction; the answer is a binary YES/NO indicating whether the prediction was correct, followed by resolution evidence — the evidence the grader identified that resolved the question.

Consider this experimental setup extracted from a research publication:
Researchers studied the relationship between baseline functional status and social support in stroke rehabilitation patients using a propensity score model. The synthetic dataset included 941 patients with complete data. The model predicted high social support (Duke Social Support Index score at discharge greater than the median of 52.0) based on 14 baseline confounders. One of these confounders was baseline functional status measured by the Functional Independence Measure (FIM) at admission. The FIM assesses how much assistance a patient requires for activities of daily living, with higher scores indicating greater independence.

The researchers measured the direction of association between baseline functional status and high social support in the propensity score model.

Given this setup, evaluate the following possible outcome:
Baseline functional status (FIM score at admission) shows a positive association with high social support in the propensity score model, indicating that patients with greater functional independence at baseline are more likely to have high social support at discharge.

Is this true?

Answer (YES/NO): NO